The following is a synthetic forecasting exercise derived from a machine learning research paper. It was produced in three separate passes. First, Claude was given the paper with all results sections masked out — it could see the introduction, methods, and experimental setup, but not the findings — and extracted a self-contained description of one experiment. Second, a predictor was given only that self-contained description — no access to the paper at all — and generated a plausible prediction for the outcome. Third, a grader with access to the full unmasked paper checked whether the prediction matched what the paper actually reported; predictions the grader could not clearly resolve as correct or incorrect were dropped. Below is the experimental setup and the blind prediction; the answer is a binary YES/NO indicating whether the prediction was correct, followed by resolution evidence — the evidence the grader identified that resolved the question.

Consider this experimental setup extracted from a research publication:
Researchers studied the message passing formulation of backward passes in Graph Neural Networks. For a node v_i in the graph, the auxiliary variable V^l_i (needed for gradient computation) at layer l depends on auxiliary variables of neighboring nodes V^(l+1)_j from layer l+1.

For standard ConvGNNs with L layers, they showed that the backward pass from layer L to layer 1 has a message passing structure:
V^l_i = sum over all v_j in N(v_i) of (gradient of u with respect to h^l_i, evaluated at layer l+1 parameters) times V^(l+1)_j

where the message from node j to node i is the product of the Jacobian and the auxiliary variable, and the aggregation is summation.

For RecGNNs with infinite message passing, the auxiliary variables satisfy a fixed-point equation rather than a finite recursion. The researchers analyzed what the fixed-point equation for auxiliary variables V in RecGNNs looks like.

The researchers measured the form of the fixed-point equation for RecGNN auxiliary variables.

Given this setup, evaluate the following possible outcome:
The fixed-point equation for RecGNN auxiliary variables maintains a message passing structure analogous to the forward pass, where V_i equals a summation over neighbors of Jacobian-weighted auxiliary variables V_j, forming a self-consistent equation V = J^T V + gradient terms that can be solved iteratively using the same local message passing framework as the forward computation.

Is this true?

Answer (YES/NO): YES